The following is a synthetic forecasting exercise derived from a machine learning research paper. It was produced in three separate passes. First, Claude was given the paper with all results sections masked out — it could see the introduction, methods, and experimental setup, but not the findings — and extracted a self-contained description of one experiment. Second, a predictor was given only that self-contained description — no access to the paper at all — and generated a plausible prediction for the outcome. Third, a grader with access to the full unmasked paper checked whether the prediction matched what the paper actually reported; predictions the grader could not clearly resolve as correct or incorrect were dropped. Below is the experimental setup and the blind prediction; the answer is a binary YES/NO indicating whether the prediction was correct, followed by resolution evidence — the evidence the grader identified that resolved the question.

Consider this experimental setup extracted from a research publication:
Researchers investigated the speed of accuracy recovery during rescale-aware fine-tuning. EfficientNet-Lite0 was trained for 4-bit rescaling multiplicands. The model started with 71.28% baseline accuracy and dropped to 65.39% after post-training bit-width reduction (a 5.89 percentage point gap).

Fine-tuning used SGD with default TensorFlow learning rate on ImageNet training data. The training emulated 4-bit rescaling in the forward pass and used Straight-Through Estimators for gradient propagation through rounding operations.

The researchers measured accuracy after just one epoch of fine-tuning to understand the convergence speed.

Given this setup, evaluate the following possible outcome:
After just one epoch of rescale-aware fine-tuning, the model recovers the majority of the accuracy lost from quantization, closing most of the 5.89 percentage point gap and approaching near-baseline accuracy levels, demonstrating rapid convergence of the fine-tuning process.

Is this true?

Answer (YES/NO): YES